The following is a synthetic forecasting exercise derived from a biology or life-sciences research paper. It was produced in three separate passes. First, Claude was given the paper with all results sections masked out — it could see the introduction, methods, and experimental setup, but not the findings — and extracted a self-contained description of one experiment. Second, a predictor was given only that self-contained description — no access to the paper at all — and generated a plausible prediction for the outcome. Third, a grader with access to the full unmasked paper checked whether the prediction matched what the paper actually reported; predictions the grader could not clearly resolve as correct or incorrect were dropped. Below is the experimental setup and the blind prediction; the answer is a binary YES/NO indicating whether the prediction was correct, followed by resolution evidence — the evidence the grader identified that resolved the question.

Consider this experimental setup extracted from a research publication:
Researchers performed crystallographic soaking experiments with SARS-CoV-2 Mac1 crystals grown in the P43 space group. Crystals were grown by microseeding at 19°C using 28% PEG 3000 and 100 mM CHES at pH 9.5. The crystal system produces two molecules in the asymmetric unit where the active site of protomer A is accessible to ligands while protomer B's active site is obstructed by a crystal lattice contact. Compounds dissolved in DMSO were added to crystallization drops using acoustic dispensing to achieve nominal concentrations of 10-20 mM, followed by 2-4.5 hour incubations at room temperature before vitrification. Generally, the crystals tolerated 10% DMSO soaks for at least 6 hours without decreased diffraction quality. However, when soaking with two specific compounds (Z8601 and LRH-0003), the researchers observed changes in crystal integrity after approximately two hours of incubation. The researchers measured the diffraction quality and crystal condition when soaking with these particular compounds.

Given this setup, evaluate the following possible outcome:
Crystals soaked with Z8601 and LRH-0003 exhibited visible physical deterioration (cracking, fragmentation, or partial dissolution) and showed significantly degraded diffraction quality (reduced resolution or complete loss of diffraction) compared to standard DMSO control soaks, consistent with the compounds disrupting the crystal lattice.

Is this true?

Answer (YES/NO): NO